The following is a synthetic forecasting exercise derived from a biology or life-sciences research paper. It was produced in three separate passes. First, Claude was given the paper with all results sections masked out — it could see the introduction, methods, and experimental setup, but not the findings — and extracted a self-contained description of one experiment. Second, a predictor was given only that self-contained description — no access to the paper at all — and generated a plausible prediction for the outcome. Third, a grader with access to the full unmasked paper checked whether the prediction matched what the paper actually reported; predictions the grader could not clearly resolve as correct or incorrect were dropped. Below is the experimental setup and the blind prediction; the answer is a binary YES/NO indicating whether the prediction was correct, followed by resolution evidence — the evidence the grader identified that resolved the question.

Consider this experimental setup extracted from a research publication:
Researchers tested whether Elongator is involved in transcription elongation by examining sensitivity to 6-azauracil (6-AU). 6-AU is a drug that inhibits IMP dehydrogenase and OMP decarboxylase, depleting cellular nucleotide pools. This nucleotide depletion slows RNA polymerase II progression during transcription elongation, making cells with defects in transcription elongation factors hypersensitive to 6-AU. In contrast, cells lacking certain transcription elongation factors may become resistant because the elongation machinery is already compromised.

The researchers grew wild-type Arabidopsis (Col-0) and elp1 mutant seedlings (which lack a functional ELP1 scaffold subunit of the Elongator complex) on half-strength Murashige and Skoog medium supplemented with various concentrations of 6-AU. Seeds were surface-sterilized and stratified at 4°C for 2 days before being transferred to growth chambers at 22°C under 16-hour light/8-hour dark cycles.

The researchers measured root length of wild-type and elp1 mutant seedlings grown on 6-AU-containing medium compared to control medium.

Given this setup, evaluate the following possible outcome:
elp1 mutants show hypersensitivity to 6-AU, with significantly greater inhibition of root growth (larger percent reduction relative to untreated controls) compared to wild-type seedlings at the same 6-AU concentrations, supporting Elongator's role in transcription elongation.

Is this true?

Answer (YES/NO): NO